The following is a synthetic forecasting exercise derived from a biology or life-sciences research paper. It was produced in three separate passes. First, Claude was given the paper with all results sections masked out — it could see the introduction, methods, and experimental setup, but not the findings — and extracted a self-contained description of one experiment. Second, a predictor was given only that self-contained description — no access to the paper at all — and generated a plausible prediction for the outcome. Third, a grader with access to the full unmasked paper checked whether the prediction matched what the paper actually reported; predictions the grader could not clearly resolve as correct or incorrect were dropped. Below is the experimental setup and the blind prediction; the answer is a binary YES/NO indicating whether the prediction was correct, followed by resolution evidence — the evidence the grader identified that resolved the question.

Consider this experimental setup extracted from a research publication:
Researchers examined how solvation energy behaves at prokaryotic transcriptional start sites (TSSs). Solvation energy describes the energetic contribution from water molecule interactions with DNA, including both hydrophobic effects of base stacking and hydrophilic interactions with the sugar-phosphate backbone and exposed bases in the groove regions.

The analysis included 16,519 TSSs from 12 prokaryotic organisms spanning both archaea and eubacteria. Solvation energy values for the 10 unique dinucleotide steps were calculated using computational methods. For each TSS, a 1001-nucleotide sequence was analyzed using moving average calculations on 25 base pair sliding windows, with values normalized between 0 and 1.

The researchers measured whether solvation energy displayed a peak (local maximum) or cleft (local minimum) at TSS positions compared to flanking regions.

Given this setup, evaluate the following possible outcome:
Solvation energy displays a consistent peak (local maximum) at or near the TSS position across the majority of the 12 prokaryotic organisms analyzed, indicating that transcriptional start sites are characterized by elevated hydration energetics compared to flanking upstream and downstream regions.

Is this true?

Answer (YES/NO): YES